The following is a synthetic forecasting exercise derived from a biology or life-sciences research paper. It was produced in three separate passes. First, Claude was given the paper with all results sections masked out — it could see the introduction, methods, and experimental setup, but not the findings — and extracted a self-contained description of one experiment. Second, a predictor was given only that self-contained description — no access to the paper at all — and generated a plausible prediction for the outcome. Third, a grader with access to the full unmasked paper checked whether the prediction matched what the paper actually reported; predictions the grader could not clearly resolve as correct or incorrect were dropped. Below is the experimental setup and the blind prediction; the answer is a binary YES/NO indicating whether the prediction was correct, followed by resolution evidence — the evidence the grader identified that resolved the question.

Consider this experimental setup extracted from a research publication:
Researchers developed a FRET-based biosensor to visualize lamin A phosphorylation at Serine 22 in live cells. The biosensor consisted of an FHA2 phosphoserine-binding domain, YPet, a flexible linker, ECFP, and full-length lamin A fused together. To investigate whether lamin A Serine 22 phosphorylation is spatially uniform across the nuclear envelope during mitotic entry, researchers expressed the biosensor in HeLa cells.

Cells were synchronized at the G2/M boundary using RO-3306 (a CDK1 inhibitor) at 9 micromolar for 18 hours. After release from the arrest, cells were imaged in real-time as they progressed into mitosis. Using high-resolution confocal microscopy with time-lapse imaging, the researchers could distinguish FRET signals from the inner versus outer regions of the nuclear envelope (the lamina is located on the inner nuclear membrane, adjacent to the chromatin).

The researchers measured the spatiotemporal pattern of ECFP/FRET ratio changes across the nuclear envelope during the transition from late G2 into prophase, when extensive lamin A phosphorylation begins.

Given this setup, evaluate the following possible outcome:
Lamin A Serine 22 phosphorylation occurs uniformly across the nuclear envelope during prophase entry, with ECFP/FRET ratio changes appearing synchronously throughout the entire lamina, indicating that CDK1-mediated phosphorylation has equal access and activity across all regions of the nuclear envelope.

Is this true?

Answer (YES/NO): NO